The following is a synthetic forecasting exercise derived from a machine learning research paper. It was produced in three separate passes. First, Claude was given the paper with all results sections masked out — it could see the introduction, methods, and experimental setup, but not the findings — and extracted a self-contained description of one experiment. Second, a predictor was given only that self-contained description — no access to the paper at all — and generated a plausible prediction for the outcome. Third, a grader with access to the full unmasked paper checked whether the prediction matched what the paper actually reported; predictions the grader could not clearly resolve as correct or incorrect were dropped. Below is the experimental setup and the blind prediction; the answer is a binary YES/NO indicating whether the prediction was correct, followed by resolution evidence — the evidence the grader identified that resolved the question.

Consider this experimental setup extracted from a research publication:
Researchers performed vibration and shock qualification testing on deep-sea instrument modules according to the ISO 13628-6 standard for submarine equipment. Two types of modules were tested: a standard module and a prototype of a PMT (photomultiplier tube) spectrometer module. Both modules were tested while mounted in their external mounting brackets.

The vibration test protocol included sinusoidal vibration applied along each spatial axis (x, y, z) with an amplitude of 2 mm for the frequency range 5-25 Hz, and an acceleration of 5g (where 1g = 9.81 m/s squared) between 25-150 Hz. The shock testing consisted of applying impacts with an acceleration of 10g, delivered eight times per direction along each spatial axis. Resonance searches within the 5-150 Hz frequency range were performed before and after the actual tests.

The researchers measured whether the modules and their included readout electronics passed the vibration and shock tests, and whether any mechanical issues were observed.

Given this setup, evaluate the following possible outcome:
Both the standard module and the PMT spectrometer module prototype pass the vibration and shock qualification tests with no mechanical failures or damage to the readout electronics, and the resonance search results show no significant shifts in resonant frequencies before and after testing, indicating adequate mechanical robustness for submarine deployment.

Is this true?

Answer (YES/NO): NO